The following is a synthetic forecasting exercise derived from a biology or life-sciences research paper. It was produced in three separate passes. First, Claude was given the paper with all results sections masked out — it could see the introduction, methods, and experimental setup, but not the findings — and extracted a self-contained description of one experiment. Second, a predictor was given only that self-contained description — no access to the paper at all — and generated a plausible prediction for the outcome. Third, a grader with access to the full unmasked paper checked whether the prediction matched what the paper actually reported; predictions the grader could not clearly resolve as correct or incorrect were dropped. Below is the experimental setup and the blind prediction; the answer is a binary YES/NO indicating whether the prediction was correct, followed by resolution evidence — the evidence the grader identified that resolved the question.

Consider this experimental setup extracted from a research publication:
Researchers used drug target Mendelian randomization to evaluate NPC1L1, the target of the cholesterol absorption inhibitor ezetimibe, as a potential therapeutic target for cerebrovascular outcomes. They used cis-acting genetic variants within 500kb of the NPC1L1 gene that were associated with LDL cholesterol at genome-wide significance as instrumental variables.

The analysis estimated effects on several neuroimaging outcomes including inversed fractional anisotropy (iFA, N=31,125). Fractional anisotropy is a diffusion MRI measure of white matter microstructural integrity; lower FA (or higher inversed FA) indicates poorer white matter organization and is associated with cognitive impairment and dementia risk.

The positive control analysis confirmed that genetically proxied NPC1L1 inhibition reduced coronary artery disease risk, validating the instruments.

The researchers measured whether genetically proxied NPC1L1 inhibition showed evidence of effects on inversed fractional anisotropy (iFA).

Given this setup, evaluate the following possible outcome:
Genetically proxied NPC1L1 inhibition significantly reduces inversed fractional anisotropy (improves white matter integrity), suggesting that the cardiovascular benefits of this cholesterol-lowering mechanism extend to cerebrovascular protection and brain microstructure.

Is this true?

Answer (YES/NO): NO